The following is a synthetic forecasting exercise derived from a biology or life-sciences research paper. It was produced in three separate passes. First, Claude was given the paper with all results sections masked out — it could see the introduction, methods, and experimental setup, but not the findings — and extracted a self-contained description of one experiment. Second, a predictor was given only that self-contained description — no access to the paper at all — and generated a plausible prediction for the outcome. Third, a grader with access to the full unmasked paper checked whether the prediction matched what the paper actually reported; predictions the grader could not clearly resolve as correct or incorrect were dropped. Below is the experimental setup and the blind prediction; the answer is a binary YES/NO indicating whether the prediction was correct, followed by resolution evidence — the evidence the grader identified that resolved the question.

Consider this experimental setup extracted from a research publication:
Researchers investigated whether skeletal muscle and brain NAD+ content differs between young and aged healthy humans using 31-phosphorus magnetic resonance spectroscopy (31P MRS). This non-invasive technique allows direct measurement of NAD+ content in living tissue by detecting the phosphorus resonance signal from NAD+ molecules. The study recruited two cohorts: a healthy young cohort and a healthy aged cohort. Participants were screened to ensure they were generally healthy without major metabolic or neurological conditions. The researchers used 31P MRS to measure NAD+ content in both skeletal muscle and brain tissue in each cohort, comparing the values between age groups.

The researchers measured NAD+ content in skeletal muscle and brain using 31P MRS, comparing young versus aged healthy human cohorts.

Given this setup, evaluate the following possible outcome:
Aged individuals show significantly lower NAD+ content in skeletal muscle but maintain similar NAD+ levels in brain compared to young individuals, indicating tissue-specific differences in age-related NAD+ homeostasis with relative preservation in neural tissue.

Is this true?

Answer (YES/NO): NO